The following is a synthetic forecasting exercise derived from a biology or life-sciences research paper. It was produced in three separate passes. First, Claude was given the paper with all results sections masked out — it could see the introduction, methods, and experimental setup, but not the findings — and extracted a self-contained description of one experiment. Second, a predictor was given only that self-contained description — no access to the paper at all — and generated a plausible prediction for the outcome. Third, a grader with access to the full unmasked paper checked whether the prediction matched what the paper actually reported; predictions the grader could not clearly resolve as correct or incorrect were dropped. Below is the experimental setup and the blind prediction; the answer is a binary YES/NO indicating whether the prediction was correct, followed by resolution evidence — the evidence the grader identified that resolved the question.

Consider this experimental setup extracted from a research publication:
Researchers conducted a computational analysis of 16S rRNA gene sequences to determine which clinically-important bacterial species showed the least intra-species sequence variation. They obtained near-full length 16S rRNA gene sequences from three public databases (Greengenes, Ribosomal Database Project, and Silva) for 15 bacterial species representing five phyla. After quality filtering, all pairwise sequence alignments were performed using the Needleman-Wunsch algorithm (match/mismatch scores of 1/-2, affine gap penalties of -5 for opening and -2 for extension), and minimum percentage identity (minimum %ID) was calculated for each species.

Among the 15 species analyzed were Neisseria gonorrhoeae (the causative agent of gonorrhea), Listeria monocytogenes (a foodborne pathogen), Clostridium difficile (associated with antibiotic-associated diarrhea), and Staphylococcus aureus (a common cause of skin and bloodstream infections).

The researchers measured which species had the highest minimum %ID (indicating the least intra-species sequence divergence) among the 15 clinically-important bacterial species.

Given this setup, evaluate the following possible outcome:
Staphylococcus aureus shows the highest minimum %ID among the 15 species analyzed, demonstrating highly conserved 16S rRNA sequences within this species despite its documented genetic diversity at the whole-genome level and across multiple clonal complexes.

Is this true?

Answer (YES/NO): NO